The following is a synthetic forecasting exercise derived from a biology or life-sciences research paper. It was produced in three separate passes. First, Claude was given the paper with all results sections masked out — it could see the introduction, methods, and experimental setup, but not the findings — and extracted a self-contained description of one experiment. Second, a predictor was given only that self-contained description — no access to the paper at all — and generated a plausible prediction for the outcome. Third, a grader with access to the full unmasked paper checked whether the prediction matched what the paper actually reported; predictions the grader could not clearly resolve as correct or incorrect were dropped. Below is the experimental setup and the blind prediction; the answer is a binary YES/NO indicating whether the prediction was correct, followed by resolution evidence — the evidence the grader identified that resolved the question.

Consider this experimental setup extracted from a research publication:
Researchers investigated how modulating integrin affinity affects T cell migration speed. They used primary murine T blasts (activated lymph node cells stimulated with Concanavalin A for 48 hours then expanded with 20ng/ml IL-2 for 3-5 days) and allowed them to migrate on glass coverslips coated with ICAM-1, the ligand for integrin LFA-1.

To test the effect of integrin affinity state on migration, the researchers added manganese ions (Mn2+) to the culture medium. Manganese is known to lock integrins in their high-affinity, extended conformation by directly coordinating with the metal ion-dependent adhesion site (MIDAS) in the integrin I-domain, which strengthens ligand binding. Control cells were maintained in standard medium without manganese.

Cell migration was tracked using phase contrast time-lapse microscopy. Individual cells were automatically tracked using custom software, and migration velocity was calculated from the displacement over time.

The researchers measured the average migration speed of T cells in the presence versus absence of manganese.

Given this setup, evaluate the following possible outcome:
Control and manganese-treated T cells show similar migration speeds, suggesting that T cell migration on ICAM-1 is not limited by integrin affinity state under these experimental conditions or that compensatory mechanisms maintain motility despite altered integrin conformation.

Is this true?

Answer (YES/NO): NO